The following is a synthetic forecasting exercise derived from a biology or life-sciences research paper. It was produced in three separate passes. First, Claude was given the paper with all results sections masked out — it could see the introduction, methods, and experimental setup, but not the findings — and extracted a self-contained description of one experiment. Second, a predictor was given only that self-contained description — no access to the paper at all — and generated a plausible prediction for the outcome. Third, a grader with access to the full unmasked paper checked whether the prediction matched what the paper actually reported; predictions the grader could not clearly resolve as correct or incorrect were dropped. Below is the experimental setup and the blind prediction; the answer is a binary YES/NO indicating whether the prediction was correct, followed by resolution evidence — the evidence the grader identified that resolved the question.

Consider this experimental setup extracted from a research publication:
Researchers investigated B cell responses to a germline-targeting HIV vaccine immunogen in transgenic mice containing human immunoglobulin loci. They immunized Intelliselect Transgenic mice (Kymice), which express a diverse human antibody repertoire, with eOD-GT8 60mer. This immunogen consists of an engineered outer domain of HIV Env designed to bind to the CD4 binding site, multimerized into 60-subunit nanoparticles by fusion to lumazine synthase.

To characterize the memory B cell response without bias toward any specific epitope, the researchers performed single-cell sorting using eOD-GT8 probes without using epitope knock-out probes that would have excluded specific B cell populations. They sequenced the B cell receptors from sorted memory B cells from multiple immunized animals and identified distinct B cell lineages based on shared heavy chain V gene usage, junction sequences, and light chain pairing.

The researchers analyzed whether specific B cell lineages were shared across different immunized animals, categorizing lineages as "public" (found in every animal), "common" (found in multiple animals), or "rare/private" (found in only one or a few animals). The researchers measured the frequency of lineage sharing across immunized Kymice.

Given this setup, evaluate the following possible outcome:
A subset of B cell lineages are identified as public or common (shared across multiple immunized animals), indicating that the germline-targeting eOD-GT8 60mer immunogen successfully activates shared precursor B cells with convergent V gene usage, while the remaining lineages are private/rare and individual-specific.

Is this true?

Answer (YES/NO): YES